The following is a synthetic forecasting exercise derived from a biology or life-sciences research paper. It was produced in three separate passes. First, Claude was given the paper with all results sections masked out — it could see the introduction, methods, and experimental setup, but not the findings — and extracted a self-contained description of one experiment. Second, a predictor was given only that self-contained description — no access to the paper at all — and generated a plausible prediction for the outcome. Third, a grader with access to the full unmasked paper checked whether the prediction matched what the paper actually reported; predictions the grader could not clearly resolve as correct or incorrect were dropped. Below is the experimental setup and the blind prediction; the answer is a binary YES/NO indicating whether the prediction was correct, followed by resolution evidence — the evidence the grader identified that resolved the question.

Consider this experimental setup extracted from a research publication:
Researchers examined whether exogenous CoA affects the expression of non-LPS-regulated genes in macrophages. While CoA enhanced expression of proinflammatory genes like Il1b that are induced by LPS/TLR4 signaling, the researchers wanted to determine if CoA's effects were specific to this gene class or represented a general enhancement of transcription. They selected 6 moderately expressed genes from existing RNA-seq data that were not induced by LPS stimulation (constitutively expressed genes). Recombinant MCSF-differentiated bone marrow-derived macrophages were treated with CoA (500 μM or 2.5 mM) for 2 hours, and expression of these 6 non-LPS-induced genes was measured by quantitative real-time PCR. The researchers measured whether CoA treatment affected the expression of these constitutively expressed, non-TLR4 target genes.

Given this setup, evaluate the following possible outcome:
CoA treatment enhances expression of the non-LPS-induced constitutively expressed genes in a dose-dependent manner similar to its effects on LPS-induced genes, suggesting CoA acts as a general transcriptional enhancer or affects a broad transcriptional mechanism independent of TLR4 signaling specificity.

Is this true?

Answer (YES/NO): NO